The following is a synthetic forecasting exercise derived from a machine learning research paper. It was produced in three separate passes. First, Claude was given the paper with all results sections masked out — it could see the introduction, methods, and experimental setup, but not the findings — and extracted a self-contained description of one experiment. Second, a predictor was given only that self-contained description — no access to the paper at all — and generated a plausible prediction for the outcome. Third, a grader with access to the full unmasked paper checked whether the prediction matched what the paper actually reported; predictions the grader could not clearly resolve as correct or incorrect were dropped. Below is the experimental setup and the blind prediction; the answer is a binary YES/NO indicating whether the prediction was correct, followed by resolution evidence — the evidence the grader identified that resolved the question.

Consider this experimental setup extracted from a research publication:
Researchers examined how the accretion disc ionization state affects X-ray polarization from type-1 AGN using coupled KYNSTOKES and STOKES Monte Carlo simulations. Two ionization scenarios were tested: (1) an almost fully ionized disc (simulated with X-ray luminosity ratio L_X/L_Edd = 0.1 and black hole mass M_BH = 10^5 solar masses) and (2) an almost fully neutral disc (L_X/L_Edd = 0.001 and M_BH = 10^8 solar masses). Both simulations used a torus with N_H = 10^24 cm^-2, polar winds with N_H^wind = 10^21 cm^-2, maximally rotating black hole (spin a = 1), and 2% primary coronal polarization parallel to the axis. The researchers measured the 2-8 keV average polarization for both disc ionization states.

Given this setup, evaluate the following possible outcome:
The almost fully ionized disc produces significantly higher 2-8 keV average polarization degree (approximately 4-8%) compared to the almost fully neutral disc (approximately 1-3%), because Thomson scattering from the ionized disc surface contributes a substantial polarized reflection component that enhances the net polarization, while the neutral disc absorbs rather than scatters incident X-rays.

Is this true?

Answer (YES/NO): NO